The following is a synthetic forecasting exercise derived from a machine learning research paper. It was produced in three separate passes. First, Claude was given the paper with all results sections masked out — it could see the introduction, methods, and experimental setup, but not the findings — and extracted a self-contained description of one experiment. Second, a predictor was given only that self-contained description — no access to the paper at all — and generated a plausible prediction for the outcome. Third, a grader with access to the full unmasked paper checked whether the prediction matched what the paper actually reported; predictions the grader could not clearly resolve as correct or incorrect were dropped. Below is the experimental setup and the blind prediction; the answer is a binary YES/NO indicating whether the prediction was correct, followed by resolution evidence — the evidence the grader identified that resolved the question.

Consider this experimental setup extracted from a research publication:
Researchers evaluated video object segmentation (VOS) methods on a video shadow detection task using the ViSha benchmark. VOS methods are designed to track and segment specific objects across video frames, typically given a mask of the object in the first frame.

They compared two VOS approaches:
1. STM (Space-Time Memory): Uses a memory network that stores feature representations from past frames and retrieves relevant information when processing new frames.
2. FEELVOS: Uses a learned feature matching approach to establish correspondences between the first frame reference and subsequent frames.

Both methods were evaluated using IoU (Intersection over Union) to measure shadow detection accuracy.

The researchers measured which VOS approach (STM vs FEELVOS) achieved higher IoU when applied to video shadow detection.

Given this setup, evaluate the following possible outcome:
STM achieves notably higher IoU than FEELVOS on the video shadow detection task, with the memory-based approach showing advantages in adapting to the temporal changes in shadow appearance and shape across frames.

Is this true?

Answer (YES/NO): NO